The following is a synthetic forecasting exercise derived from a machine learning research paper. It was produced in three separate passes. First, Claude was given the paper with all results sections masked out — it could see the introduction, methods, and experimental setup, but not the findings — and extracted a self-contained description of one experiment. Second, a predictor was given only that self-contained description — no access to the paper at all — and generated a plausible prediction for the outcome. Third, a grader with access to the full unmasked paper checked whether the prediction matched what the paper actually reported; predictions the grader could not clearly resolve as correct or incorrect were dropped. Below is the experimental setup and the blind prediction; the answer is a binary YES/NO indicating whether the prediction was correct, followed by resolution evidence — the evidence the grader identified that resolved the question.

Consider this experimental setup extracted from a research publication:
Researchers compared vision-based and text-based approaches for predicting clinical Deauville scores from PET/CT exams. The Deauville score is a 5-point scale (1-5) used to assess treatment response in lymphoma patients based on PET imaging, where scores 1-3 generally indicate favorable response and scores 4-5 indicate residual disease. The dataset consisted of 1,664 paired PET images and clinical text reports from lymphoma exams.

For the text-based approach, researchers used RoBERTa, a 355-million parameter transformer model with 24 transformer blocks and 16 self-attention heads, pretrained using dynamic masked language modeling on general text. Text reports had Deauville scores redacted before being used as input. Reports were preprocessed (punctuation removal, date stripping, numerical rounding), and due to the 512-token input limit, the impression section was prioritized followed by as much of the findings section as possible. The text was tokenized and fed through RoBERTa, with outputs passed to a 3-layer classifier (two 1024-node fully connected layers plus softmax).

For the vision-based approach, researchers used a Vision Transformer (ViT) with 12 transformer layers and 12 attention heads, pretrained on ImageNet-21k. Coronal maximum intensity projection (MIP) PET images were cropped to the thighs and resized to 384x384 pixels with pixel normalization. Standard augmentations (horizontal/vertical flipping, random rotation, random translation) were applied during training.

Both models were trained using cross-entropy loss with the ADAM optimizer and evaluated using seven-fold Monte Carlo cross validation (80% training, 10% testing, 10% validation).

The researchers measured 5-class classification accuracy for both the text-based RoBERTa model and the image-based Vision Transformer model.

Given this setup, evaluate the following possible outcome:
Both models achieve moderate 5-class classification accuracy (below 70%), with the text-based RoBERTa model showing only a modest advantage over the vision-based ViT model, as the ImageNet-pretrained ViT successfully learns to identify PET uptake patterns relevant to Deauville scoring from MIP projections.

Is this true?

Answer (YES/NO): NO